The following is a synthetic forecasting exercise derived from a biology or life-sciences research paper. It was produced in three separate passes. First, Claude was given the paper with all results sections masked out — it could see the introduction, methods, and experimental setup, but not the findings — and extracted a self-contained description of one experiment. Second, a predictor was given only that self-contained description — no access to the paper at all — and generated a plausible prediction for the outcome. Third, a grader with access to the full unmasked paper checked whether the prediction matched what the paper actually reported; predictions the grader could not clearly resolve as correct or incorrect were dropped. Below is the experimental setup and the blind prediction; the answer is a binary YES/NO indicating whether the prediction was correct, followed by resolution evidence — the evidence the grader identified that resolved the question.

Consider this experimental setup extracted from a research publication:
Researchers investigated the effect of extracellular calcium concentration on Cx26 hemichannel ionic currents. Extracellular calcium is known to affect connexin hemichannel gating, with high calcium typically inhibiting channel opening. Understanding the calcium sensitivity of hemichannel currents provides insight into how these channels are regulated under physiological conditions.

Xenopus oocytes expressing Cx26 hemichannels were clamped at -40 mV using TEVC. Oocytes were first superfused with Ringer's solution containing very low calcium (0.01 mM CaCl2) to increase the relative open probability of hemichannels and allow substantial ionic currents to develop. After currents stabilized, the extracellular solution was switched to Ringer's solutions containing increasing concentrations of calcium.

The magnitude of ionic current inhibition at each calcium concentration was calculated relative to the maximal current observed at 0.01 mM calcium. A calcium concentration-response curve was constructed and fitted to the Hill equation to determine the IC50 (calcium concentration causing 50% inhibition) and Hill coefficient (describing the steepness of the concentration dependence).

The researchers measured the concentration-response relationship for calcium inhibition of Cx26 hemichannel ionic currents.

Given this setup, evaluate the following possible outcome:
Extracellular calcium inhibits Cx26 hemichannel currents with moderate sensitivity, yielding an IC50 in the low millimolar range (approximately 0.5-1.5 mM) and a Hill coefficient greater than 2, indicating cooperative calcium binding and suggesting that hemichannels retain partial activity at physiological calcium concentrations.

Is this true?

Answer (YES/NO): NO